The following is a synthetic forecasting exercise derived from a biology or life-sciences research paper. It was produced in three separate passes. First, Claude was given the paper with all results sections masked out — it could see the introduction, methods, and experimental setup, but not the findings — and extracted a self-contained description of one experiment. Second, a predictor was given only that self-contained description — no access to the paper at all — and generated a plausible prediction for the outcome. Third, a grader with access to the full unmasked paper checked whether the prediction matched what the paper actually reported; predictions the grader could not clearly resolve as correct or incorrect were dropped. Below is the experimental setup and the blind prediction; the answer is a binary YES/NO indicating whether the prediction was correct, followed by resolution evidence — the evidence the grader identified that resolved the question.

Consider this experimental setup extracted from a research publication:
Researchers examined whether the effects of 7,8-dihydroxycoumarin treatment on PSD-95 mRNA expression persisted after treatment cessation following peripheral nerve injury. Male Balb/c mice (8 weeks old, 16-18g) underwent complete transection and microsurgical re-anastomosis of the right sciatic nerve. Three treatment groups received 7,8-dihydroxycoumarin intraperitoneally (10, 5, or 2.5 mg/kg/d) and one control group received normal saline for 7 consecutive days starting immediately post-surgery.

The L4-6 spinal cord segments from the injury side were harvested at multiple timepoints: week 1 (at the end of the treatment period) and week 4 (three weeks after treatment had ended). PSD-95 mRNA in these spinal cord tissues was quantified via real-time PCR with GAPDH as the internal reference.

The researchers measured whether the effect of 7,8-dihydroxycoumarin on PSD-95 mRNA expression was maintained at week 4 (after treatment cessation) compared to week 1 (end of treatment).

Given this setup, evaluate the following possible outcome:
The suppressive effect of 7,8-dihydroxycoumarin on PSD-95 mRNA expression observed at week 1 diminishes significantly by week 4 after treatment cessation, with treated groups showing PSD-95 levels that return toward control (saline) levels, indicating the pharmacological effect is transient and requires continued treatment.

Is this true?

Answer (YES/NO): NO